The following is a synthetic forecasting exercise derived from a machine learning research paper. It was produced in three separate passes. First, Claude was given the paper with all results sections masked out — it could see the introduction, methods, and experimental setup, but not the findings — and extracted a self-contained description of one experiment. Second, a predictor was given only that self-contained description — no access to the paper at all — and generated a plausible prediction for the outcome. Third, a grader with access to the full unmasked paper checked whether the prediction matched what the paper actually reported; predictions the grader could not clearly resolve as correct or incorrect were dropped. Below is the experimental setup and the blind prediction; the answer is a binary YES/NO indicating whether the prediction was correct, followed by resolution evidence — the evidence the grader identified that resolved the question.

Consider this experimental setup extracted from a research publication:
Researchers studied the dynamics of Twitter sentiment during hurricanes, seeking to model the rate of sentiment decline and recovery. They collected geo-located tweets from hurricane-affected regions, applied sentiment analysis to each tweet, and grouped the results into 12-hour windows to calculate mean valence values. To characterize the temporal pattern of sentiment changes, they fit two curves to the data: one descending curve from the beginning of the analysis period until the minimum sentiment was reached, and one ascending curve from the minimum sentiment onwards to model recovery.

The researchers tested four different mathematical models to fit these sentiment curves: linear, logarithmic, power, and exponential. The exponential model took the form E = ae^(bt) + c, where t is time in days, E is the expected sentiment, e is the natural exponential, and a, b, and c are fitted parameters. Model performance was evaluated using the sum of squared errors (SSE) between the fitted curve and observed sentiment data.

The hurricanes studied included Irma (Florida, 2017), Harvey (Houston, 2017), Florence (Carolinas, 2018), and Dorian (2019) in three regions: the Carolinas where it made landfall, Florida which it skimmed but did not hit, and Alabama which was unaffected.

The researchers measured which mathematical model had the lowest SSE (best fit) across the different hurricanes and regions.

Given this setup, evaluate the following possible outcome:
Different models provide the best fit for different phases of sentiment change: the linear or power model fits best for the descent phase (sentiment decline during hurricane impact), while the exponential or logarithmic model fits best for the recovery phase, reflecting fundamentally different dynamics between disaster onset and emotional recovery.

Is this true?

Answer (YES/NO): NO